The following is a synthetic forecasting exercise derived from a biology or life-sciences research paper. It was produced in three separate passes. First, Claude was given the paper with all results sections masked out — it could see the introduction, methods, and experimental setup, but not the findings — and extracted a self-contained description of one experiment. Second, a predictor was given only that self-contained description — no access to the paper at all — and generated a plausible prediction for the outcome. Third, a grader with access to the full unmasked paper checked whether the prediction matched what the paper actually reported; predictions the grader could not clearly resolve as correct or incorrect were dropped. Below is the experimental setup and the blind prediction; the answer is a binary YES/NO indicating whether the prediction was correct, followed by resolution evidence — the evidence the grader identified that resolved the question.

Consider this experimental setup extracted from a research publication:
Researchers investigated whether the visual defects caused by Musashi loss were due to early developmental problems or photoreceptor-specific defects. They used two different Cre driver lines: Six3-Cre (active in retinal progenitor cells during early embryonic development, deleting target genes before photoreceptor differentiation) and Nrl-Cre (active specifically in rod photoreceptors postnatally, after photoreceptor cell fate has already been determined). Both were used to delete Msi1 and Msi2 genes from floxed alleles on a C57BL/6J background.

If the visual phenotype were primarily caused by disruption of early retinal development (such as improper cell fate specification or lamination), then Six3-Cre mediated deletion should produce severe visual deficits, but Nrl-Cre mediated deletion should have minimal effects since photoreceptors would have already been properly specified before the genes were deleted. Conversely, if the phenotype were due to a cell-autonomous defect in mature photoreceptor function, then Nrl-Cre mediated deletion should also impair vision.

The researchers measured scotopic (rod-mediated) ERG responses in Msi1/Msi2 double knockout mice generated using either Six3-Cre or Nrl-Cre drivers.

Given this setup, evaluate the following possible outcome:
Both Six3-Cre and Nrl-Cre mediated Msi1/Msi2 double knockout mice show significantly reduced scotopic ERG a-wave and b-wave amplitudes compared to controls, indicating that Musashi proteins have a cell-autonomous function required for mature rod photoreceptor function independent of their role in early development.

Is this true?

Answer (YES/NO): YES